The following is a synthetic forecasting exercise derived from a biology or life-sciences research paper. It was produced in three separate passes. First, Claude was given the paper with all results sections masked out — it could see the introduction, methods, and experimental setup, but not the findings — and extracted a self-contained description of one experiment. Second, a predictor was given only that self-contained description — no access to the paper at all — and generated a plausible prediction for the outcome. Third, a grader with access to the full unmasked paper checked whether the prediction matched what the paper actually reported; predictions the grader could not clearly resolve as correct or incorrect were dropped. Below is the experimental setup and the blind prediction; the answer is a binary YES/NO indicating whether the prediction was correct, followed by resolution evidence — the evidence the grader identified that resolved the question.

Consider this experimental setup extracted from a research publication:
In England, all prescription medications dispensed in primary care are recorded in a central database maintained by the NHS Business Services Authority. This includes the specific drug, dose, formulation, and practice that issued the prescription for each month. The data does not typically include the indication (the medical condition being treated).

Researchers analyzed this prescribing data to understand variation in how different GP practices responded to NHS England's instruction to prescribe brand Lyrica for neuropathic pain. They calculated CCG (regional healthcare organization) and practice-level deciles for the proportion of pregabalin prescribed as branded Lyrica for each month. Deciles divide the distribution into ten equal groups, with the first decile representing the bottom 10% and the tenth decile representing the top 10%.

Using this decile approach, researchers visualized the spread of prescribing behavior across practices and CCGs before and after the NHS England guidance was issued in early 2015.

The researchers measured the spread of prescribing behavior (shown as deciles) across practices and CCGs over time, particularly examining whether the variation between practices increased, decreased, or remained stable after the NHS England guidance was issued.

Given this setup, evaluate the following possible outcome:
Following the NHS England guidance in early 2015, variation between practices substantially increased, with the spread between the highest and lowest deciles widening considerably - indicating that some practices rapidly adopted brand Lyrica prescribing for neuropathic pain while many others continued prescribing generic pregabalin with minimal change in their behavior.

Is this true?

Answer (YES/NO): YES